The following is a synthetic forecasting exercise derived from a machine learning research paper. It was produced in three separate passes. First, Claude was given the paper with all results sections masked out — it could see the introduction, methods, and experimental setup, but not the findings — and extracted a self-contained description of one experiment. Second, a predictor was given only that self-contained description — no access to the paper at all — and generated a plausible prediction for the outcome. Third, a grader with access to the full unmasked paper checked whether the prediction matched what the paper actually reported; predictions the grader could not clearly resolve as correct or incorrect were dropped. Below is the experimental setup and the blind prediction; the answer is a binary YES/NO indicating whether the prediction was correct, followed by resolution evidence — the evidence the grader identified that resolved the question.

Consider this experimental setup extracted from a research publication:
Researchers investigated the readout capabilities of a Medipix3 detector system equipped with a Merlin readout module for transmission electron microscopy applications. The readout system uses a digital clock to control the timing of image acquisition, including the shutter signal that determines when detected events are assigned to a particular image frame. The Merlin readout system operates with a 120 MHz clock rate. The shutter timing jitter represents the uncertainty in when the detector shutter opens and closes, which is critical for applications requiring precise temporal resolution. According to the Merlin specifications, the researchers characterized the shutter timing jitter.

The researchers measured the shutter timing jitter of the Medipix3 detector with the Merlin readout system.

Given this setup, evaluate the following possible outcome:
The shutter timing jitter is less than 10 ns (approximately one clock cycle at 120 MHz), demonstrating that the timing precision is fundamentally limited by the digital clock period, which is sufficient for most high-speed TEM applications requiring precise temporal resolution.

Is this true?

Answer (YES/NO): NO